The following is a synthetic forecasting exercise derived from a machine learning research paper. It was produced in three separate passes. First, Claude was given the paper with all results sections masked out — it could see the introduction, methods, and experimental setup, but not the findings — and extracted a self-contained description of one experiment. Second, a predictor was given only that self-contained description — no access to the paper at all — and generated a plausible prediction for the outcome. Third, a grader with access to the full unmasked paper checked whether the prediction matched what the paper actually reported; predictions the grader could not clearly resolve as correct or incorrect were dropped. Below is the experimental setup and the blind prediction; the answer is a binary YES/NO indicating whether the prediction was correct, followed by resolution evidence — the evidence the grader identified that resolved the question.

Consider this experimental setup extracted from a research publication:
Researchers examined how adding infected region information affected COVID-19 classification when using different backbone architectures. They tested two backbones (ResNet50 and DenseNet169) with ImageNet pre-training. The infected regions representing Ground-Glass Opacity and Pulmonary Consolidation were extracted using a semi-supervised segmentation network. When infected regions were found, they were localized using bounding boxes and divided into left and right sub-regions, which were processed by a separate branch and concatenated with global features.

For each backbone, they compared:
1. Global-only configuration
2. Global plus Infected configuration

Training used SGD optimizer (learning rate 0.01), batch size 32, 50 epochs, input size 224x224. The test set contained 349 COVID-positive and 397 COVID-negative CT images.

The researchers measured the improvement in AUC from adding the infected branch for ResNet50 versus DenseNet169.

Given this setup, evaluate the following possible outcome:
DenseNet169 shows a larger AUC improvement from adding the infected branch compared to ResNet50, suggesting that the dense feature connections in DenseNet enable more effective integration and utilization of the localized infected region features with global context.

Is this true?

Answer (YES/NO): YES